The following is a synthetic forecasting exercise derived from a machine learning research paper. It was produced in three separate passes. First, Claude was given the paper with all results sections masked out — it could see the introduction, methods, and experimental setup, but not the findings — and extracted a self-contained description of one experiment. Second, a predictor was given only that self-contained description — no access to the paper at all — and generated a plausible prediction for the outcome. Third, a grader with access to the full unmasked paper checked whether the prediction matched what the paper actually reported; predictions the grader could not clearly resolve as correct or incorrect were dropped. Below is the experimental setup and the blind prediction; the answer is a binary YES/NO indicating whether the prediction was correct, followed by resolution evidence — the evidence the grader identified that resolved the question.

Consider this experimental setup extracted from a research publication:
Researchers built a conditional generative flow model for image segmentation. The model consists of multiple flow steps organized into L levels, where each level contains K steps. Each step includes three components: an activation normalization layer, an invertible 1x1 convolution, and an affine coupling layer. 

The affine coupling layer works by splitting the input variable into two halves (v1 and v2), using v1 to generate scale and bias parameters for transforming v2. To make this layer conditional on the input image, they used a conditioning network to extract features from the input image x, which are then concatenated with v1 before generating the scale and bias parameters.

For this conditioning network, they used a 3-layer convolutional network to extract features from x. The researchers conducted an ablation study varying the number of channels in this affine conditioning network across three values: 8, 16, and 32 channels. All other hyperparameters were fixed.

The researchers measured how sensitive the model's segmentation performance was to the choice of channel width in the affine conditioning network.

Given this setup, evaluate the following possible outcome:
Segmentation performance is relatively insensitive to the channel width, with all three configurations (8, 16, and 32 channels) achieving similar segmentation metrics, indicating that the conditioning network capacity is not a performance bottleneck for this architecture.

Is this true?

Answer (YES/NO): YES